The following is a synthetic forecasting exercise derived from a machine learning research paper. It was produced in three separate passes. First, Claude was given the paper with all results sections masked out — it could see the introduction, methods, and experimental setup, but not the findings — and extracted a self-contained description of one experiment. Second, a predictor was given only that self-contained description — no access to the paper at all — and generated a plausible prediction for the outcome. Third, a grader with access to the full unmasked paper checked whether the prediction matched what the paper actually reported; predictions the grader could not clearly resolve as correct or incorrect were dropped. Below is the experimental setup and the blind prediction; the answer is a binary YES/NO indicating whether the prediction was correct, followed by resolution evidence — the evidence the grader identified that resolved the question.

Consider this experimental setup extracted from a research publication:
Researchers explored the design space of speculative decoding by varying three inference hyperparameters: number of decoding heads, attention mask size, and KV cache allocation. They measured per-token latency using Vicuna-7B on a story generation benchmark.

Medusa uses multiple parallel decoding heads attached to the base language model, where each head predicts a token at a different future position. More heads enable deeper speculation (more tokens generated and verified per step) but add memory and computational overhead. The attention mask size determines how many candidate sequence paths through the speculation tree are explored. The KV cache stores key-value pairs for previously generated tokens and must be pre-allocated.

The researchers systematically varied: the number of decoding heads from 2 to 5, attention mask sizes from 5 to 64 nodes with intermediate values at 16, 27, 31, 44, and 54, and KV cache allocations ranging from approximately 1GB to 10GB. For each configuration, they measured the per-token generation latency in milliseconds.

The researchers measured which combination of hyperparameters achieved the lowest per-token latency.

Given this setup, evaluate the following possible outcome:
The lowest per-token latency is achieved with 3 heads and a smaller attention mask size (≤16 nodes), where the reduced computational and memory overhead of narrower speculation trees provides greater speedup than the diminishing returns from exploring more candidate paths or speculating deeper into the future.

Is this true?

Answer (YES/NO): NO